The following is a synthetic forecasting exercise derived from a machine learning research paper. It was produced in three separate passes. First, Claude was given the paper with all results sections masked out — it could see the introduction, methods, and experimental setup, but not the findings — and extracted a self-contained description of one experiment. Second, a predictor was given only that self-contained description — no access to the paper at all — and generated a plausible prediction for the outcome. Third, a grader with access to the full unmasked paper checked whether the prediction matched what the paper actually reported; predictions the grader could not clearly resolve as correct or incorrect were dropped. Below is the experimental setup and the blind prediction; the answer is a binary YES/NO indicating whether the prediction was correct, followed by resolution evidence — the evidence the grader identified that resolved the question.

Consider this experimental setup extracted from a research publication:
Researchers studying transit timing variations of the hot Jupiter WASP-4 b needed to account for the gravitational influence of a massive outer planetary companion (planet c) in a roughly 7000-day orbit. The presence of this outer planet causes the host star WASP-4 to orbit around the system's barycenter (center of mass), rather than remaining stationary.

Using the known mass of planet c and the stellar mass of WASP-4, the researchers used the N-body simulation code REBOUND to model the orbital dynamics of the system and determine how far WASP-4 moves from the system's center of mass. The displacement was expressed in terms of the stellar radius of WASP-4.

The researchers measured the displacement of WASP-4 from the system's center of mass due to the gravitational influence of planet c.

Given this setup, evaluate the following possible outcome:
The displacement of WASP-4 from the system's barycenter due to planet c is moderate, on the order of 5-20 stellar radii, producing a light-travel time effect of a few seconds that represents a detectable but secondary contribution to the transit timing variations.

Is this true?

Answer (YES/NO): NO